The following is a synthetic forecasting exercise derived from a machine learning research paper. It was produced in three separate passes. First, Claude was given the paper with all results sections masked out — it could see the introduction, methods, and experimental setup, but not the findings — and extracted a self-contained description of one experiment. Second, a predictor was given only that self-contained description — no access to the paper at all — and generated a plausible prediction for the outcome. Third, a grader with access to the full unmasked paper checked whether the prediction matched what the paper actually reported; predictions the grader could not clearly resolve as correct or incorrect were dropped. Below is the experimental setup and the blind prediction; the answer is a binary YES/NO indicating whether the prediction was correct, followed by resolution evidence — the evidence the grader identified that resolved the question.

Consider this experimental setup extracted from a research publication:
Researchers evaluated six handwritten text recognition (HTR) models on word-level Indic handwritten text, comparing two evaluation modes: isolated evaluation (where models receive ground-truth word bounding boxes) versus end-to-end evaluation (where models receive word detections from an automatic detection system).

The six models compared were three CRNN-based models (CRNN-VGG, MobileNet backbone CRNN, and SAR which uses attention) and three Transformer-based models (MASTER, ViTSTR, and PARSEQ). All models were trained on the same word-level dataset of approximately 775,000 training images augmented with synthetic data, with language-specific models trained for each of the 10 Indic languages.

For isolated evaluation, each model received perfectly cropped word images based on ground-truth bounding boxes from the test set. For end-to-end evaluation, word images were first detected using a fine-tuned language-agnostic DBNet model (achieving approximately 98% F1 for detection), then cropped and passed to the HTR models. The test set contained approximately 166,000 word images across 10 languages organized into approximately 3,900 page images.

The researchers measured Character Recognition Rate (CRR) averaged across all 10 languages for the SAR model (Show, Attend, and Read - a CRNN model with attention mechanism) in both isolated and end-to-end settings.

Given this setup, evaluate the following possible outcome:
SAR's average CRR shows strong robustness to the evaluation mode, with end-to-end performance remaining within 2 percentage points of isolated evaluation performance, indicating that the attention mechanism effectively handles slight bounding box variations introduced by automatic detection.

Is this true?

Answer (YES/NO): NO